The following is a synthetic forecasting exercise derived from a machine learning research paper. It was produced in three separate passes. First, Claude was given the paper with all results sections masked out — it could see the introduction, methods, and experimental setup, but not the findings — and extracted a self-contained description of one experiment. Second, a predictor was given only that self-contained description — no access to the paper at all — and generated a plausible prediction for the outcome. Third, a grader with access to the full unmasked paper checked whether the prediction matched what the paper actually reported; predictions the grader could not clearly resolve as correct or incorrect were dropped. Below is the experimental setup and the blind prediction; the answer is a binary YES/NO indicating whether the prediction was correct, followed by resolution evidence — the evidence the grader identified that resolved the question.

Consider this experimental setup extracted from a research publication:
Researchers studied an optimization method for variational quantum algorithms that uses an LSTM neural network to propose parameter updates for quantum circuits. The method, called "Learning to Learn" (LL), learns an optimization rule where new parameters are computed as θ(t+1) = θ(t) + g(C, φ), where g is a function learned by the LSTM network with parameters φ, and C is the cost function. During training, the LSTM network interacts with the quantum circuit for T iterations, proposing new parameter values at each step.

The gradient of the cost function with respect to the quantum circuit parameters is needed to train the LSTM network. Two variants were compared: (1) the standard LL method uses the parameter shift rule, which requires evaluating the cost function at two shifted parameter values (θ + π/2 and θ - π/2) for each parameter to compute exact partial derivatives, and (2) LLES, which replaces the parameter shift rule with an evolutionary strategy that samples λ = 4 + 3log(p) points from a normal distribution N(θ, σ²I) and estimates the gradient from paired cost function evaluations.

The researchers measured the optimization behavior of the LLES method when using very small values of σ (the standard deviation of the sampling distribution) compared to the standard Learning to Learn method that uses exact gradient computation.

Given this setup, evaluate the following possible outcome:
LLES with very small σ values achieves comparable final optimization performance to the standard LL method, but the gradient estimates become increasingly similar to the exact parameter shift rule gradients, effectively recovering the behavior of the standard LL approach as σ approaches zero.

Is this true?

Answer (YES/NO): YES